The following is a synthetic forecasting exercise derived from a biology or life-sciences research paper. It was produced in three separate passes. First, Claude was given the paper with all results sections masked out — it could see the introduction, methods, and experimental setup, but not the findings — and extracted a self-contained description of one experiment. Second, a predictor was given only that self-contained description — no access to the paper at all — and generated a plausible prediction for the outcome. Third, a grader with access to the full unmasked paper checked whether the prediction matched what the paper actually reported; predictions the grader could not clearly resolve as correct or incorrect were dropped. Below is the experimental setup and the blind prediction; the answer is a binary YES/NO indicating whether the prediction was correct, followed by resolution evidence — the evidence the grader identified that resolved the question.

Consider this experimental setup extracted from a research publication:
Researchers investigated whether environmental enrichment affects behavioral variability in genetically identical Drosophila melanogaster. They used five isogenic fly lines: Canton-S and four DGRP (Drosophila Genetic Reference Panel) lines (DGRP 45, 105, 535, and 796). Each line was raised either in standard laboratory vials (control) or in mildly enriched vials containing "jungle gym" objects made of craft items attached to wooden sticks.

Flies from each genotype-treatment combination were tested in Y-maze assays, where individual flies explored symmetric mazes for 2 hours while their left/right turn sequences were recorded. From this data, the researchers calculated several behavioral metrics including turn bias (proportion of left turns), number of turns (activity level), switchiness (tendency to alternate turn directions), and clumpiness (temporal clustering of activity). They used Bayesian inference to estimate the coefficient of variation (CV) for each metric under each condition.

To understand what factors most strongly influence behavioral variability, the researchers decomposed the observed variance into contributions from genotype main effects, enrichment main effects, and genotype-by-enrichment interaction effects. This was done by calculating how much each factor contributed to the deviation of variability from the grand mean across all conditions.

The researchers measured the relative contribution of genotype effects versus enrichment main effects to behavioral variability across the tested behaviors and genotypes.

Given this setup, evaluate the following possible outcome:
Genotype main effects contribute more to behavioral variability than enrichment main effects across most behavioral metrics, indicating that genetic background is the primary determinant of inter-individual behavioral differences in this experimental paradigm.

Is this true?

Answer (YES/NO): YES